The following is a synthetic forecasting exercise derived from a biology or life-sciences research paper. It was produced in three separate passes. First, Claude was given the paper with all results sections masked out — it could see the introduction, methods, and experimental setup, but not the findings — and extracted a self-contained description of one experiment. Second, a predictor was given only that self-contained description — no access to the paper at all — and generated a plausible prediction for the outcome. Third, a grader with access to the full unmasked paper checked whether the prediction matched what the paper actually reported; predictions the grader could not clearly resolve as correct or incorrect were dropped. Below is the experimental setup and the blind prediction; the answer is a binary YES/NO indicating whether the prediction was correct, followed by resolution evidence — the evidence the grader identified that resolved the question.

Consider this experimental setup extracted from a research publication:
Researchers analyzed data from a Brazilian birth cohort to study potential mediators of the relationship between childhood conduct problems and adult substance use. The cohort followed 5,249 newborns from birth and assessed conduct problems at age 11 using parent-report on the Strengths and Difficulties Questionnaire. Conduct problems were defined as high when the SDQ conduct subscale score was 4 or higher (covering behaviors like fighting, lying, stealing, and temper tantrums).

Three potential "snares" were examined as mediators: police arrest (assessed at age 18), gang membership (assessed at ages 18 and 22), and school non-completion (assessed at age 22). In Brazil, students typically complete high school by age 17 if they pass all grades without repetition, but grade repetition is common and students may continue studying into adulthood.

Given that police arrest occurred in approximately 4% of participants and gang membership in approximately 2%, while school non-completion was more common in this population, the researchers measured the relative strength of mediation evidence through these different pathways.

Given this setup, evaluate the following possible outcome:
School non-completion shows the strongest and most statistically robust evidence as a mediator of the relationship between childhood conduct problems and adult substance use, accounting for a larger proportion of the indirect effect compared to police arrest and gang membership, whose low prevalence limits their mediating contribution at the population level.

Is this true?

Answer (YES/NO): NO